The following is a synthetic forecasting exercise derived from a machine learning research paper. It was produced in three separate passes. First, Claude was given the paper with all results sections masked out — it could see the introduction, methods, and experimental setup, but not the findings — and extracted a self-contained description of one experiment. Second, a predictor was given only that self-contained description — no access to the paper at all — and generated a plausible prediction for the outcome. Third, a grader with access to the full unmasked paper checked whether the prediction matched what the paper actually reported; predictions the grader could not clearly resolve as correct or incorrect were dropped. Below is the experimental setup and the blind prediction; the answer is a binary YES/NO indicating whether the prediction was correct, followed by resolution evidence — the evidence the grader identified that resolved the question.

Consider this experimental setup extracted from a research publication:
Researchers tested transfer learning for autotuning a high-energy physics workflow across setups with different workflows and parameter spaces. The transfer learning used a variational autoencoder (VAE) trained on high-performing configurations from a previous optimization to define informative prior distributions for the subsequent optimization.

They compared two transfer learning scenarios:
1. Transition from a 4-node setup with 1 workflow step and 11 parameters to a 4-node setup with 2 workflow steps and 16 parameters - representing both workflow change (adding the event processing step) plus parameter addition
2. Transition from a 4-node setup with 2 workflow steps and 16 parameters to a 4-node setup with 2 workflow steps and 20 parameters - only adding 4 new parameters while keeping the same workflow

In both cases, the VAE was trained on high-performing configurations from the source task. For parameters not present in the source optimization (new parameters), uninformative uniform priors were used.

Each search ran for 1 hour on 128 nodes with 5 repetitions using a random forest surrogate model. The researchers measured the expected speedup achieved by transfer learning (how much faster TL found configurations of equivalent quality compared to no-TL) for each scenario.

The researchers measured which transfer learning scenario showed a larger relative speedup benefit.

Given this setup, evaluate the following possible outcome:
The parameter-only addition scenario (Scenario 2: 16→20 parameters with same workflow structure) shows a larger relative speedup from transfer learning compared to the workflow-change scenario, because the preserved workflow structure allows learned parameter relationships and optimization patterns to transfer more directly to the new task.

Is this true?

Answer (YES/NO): YES